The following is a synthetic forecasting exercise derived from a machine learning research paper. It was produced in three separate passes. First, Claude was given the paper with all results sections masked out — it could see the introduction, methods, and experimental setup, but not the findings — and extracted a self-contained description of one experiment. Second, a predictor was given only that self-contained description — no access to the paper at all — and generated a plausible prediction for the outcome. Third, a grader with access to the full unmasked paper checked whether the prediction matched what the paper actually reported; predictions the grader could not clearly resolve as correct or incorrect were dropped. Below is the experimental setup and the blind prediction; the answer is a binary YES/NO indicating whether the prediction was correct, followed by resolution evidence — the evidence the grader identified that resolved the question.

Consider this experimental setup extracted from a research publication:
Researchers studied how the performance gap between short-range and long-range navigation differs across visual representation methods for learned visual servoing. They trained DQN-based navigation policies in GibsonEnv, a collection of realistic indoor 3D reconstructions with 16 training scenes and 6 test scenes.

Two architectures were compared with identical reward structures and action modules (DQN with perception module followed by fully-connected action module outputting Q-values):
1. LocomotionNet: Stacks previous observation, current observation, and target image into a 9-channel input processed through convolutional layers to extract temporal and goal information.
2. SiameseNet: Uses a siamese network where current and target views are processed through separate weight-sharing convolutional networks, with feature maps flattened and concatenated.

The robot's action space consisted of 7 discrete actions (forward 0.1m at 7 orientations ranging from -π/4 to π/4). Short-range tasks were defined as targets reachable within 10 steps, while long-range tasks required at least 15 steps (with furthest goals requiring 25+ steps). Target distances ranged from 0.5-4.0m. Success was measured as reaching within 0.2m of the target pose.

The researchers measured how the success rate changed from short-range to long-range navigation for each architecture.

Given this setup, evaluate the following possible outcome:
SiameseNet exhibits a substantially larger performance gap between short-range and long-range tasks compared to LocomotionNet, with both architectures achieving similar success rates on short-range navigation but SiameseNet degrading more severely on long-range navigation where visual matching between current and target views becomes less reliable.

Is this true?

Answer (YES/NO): NO